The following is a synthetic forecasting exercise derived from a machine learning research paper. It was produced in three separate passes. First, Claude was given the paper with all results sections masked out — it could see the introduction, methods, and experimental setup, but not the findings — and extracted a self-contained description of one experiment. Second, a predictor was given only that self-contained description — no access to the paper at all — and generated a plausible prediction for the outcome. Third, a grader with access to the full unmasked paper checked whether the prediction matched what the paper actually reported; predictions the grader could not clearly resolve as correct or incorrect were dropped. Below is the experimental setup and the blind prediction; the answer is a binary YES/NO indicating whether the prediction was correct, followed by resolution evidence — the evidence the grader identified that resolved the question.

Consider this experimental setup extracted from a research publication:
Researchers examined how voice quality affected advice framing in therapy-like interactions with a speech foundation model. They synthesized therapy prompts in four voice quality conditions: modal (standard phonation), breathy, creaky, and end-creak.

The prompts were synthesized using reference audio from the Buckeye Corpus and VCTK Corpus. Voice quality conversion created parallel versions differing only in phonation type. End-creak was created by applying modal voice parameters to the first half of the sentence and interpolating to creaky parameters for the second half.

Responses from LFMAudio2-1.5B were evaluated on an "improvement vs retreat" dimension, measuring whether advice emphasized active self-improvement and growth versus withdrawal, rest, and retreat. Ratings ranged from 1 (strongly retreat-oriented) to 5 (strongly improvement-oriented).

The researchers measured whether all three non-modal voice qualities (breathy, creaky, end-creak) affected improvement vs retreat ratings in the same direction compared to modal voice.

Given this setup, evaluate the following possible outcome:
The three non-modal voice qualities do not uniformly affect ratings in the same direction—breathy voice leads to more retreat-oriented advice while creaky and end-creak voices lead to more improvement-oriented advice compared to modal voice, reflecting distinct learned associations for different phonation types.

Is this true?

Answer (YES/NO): NO